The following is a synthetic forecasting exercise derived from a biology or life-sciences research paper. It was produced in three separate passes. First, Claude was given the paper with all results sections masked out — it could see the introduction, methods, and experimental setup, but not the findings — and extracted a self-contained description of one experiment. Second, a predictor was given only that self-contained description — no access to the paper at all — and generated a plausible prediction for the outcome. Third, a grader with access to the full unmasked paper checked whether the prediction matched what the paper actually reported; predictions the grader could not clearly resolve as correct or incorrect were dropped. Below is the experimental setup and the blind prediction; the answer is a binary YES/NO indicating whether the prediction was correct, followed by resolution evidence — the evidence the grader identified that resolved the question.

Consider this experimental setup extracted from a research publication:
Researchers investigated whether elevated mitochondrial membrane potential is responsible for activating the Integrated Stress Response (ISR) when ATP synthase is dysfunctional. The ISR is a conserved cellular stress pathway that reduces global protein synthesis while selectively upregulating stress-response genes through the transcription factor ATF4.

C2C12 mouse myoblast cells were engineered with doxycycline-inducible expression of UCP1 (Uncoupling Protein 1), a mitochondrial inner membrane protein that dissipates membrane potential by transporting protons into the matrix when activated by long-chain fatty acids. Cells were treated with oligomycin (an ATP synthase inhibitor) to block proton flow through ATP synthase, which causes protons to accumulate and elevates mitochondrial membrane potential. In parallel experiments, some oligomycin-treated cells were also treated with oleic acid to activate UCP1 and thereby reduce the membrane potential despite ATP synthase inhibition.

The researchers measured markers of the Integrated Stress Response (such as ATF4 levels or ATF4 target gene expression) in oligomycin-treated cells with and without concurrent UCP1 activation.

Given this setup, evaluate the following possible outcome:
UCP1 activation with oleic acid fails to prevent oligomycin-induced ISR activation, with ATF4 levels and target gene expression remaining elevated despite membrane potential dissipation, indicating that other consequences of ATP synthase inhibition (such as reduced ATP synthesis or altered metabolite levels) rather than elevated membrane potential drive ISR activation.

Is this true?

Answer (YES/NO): NO